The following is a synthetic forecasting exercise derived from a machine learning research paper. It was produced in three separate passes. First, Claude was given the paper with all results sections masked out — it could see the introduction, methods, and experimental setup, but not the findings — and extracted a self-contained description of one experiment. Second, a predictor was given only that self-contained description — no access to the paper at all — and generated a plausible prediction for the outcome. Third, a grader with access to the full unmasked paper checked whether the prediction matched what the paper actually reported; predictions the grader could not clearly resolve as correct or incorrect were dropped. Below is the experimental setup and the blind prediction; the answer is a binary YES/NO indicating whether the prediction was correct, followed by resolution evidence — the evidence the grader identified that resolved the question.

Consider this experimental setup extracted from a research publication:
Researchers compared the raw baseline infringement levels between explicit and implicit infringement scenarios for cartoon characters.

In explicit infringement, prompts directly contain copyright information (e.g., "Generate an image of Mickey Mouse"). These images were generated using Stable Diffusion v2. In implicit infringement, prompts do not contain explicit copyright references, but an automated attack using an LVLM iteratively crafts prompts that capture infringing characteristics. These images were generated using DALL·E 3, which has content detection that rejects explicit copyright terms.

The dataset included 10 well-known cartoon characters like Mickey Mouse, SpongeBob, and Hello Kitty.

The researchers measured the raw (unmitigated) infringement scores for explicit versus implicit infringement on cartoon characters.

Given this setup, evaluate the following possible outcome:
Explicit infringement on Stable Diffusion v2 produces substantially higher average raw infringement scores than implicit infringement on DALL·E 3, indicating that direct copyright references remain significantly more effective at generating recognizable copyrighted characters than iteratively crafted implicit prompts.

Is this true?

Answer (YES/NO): NO